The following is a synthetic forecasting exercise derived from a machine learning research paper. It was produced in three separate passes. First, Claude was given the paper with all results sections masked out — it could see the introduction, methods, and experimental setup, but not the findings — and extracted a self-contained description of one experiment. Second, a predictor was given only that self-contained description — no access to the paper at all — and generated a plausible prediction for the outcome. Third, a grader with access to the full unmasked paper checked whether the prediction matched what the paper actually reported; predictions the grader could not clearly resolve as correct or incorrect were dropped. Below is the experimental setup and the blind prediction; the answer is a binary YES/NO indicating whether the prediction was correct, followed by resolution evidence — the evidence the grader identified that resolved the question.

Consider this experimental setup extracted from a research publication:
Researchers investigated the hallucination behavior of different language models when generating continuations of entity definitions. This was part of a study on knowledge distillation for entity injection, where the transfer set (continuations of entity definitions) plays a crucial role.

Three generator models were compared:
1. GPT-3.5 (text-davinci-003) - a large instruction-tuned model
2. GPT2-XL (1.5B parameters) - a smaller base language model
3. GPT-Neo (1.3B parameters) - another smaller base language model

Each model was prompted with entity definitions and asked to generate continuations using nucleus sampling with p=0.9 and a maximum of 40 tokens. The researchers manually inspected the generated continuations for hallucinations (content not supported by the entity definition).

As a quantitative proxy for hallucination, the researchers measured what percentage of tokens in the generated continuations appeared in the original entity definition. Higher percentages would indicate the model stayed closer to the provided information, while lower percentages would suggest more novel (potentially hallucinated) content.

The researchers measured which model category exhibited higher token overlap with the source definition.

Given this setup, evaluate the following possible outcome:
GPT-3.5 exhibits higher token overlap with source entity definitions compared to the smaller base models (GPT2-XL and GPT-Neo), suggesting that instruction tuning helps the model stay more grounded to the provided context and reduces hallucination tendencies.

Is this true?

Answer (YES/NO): YES